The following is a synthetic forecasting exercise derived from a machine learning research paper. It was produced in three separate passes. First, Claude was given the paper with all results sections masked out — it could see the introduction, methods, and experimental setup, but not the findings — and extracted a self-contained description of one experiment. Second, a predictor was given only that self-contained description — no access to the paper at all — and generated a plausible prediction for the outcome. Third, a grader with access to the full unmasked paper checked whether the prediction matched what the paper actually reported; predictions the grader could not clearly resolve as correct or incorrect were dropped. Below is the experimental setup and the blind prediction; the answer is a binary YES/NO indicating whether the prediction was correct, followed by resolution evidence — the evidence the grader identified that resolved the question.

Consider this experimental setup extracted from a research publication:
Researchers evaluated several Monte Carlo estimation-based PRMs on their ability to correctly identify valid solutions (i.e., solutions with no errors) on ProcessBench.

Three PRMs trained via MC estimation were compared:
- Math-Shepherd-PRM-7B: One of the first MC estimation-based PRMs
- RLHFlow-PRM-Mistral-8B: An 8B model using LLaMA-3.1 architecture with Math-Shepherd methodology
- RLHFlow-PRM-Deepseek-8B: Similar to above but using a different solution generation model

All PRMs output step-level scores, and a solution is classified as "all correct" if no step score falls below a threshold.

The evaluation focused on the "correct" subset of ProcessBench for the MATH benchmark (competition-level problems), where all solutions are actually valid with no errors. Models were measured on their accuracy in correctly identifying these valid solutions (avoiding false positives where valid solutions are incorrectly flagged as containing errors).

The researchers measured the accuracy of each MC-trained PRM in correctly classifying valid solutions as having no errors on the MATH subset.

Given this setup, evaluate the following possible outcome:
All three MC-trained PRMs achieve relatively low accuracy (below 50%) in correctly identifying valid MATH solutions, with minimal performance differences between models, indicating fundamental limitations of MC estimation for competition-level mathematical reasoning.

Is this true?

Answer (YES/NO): NO